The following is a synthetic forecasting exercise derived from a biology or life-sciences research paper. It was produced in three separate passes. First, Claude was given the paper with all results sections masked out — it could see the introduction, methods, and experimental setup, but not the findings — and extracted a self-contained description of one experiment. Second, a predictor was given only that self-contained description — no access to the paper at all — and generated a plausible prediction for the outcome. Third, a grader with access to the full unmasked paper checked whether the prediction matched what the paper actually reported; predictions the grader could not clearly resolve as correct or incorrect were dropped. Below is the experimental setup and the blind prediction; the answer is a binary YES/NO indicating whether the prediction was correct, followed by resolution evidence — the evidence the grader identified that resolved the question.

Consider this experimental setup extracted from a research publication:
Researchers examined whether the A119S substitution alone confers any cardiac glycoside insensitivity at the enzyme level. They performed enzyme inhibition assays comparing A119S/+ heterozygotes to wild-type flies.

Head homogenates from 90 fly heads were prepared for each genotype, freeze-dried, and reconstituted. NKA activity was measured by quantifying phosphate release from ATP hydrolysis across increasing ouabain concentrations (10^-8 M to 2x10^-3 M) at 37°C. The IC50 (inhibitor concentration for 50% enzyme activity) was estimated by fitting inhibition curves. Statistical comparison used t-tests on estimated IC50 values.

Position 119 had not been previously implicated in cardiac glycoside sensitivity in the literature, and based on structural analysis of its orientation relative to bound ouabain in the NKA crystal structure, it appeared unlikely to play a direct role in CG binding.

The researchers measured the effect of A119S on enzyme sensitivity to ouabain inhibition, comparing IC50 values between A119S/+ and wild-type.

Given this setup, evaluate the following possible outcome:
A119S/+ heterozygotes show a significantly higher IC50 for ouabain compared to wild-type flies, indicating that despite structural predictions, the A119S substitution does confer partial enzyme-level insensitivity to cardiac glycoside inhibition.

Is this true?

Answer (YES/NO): YES